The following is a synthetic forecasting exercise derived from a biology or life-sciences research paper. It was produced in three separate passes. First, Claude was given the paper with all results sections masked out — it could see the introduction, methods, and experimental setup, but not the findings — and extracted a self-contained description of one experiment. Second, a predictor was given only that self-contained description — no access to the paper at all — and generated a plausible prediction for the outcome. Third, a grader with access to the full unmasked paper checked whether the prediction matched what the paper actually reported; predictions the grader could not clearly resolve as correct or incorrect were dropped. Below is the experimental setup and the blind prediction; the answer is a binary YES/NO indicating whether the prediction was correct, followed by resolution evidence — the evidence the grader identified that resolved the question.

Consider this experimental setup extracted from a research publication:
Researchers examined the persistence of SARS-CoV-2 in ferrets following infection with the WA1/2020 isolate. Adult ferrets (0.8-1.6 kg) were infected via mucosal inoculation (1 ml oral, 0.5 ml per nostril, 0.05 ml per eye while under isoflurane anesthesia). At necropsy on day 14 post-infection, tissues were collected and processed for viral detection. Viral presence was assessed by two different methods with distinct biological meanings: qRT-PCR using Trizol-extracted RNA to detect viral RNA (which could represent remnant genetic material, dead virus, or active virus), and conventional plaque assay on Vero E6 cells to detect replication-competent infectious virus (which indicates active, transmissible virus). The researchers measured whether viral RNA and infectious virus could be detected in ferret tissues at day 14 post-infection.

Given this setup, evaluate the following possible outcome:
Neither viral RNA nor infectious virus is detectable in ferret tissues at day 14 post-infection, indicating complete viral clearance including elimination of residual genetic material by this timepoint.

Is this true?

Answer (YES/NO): NO